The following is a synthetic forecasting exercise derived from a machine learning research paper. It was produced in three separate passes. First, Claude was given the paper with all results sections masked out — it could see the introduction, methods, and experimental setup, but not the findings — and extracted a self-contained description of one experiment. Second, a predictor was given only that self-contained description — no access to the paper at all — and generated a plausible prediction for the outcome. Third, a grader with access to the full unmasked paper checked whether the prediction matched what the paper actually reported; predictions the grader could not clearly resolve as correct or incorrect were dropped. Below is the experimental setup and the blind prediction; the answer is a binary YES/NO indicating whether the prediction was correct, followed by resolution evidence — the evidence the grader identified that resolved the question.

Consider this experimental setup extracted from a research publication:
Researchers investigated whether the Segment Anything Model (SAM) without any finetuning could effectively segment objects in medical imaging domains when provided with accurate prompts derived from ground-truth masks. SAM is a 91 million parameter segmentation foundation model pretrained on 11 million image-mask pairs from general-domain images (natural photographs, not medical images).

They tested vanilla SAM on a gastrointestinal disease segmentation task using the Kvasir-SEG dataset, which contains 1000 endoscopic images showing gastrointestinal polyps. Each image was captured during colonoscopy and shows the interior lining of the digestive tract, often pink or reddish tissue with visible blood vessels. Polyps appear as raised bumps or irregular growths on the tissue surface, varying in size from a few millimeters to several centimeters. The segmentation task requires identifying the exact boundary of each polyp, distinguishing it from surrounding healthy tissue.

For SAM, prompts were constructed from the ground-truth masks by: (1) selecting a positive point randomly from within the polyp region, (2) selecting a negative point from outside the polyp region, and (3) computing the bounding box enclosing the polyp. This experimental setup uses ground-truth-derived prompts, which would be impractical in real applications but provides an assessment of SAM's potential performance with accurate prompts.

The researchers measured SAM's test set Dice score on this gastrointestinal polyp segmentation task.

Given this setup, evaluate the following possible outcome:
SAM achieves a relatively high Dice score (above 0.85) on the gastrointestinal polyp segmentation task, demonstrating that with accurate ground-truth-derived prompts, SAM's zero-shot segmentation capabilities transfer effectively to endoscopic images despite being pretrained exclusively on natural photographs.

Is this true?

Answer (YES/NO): NO